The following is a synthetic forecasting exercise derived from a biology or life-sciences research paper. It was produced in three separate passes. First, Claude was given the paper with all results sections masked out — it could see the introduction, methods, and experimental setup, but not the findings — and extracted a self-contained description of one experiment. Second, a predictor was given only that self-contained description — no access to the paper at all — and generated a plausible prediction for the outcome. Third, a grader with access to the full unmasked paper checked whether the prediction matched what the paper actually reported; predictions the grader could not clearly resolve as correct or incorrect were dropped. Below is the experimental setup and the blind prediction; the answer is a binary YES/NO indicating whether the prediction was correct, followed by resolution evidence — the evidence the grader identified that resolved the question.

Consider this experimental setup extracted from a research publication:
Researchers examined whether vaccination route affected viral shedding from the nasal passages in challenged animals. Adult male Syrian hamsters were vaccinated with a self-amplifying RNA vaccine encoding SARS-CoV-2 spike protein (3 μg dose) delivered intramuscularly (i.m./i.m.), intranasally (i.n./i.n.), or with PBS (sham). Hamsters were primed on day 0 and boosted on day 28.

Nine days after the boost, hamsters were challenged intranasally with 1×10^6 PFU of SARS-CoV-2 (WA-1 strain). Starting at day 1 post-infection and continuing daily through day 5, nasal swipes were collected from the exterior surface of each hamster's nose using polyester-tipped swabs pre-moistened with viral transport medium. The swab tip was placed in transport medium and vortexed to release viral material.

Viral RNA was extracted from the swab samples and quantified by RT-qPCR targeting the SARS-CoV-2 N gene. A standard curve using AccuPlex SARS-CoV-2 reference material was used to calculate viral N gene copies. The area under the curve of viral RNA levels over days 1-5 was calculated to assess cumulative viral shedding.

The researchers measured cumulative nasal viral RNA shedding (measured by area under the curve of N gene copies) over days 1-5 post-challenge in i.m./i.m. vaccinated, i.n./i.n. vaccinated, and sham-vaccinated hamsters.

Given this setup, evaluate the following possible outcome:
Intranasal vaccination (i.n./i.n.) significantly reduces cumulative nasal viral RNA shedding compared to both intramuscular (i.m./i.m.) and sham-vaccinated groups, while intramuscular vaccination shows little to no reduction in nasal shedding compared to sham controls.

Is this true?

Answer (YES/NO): NO